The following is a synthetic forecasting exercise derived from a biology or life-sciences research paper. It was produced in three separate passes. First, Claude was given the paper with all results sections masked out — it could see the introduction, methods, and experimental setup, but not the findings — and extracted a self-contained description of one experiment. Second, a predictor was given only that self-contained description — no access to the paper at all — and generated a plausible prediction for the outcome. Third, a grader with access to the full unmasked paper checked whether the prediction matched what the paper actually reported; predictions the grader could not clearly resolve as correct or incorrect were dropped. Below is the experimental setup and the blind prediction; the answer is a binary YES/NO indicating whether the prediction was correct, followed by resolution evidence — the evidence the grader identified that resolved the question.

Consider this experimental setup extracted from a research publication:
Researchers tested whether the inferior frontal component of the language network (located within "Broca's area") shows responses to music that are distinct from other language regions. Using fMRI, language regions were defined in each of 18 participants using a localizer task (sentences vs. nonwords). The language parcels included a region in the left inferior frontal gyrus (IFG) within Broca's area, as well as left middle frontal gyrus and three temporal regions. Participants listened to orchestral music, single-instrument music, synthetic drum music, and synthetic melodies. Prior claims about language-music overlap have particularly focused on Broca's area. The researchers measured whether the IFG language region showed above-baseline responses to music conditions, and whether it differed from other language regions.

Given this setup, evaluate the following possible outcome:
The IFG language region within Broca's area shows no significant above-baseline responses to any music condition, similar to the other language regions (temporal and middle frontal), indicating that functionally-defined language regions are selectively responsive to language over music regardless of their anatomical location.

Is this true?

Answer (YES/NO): YES